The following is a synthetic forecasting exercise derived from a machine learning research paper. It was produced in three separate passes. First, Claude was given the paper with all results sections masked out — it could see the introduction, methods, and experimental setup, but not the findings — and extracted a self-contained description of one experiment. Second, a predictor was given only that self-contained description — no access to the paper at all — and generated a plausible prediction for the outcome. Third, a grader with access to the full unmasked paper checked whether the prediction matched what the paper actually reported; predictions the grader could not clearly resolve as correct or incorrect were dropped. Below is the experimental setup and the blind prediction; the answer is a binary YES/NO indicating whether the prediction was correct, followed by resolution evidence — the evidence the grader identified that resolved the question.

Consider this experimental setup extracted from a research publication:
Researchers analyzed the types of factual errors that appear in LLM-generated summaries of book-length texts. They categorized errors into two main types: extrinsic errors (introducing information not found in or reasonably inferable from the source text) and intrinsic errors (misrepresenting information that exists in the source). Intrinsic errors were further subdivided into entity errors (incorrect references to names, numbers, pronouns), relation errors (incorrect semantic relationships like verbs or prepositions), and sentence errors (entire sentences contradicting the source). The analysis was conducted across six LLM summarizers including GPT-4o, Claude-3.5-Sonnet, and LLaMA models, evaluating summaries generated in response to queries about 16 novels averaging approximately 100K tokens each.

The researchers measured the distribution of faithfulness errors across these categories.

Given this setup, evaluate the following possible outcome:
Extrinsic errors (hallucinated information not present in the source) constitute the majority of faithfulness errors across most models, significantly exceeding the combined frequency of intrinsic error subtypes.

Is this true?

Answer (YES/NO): YES